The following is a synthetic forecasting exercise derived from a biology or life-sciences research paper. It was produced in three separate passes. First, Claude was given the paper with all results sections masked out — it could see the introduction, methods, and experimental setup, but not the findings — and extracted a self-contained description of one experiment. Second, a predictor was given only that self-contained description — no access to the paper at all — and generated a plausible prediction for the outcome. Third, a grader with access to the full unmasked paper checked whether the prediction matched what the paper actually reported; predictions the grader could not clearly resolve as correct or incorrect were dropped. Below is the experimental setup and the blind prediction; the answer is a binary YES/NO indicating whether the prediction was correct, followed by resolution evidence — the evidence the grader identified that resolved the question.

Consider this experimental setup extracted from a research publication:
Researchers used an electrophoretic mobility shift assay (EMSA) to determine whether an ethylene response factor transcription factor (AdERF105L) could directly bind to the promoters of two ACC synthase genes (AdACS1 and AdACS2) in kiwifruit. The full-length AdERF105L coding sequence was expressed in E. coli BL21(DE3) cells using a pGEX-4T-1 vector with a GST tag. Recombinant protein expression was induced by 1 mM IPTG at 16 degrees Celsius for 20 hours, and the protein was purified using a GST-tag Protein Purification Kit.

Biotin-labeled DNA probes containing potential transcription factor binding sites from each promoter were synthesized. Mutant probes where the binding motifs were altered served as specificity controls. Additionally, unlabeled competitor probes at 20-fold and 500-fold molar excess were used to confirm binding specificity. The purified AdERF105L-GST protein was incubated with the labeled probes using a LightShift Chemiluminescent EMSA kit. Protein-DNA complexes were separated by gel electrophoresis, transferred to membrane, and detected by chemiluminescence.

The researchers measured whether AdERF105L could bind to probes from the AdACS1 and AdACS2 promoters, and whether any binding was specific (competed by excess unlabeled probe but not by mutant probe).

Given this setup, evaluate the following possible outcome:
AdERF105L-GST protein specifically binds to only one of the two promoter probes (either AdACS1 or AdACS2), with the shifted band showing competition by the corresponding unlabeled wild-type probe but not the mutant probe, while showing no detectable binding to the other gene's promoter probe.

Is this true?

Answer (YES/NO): NO